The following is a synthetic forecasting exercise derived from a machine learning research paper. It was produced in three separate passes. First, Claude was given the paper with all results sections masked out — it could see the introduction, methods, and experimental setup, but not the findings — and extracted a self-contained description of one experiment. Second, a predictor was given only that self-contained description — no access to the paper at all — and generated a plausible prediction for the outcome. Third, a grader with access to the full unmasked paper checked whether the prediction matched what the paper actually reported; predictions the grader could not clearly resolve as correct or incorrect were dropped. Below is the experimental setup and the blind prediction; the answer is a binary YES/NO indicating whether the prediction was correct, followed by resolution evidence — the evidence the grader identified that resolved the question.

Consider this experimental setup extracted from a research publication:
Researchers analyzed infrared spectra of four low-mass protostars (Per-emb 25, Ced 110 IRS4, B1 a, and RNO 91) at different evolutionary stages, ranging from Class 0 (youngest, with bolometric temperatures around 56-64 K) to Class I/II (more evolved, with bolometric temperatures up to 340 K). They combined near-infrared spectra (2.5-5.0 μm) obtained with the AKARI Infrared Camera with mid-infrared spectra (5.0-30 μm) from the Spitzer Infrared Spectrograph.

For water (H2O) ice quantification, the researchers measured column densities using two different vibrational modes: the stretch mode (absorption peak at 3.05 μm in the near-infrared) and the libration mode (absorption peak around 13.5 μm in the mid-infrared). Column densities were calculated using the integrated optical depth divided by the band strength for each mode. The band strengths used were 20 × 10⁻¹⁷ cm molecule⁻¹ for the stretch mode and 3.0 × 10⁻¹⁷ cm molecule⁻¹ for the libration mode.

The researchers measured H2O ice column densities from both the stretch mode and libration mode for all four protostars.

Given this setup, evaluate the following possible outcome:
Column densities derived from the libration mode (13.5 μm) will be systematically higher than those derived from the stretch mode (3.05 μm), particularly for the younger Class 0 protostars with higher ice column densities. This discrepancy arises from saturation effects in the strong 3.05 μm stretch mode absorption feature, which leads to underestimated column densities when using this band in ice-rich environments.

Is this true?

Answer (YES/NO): NO